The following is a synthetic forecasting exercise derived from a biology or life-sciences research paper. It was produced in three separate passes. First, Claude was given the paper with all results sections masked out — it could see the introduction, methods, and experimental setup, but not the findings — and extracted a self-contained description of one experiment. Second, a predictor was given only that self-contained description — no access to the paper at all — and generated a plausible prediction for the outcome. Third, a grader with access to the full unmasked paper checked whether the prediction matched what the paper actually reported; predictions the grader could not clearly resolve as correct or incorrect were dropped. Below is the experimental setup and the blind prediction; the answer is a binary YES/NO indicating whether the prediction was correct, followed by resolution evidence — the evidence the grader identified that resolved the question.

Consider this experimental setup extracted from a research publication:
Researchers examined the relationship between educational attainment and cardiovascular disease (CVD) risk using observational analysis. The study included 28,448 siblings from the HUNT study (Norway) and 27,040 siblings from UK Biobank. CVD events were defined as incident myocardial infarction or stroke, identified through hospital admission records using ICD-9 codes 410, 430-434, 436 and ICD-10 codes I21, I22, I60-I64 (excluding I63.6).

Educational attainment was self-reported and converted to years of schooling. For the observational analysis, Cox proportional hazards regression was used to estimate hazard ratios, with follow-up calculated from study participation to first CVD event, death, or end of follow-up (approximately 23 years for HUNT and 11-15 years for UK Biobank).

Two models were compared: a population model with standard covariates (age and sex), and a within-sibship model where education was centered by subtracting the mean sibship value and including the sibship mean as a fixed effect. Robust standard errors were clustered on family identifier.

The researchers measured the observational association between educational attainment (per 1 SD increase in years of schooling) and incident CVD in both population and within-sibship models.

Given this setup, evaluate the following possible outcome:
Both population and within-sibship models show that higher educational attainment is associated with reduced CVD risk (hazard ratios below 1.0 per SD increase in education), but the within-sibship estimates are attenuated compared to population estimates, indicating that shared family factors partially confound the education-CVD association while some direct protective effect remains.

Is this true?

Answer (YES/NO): YES